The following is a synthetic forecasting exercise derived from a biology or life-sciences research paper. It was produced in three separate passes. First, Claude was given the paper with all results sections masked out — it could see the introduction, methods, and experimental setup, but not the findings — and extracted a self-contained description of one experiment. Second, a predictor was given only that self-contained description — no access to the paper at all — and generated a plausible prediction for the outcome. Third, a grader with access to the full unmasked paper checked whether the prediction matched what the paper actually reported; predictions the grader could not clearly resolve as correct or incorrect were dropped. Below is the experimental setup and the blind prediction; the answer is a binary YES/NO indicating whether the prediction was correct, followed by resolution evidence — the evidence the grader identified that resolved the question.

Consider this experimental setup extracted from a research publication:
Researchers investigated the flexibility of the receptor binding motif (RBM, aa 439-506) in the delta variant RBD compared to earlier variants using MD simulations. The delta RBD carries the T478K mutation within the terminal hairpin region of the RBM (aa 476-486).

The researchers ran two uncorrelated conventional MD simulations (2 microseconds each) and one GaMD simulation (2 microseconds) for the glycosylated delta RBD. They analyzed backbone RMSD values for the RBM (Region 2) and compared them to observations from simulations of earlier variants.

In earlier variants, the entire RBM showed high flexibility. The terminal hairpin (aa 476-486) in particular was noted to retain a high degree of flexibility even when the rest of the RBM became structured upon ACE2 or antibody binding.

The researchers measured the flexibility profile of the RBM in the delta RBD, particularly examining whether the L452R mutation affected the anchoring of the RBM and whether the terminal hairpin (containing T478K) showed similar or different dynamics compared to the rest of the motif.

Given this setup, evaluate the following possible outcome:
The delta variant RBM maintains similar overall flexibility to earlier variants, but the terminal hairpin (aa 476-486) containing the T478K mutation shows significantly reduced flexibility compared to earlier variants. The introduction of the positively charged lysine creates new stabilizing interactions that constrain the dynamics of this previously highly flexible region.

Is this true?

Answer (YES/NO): NO